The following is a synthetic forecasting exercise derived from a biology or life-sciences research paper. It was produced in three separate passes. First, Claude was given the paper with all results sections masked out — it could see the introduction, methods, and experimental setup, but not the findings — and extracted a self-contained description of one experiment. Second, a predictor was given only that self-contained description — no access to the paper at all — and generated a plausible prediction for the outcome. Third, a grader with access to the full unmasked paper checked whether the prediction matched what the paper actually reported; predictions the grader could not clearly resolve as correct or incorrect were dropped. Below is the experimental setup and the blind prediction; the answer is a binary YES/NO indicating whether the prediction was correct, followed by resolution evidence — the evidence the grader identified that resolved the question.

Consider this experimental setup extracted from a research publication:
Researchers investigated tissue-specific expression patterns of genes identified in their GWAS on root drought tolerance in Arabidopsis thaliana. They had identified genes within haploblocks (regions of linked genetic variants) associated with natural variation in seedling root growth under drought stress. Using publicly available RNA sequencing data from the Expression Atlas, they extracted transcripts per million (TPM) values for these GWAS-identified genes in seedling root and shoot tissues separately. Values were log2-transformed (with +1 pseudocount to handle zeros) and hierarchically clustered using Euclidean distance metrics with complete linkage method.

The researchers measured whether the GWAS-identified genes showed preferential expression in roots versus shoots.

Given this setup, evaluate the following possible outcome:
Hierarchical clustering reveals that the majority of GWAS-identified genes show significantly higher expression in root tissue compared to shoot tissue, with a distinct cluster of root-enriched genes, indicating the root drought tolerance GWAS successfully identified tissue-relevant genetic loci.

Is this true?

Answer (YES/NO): NO